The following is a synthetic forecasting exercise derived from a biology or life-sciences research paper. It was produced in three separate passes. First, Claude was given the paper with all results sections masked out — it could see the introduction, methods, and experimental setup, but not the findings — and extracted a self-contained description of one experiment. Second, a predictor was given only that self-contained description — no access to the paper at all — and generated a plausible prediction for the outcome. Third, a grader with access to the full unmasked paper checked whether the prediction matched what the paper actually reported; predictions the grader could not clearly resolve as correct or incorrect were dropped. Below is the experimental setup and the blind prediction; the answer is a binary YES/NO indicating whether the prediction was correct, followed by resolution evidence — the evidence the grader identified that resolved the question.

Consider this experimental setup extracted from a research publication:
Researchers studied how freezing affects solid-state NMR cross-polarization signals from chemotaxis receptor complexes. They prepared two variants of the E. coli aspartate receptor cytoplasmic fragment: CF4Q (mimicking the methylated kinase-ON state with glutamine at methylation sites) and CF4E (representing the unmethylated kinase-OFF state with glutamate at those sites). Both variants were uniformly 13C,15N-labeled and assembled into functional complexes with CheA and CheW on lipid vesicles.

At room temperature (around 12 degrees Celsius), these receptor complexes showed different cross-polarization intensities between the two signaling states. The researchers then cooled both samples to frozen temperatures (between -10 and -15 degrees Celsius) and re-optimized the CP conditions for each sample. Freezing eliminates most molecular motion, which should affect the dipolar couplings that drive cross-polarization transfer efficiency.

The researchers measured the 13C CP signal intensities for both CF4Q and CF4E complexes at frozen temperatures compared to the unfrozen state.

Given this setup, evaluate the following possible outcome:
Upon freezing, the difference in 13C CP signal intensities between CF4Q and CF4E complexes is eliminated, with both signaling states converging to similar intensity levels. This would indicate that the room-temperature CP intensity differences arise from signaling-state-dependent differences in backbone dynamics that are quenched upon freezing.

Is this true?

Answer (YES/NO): YES